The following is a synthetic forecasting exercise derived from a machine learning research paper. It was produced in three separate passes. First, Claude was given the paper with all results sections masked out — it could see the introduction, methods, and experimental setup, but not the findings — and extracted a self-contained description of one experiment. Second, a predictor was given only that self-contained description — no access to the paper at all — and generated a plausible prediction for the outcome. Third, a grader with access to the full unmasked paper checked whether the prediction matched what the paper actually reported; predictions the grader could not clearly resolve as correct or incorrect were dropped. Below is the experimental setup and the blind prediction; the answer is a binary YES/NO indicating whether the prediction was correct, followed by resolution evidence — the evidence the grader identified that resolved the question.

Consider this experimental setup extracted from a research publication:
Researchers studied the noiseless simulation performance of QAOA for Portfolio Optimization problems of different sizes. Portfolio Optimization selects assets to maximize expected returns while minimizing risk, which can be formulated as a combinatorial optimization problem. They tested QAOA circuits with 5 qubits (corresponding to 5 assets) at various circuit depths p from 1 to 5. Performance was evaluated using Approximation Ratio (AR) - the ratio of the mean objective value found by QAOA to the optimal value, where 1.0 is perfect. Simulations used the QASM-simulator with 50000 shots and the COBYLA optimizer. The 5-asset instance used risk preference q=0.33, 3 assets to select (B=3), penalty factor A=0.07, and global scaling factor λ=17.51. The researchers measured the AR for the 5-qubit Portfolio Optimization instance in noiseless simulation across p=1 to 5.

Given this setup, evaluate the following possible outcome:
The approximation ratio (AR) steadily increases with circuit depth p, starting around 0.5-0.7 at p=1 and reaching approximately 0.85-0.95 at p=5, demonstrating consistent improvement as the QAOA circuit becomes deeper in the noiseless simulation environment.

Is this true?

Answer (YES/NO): YES